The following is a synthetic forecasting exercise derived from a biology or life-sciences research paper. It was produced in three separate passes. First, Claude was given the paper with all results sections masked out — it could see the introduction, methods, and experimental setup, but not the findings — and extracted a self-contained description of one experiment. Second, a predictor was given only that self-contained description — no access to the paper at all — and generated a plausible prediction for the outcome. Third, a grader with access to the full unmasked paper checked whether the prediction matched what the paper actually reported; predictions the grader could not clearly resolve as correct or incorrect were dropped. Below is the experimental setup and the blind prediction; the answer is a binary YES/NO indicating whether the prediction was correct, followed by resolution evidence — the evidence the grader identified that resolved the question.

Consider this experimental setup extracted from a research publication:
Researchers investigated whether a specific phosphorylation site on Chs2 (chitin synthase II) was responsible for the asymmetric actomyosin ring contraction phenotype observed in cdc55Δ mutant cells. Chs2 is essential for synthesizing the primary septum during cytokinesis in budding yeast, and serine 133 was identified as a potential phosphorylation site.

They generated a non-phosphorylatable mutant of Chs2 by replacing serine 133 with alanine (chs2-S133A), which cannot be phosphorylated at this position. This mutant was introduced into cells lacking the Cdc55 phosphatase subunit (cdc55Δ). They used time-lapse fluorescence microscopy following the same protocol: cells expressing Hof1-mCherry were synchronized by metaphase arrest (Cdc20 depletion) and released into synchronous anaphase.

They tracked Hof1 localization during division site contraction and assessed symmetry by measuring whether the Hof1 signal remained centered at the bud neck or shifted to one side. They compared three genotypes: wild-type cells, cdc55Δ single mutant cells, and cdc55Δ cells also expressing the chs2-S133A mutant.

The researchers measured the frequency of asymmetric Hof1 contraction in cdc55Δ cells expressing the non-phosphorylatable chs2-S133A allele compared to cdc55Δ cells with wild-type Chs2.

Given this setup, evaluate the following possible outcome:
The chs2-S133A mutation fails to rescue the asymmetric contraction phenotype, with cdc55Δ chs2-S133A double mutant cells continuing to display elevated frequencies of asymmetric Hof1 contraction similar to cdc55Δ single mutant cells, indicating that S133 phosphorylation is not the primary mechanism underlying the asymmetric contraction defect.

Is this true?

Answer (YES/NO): NO